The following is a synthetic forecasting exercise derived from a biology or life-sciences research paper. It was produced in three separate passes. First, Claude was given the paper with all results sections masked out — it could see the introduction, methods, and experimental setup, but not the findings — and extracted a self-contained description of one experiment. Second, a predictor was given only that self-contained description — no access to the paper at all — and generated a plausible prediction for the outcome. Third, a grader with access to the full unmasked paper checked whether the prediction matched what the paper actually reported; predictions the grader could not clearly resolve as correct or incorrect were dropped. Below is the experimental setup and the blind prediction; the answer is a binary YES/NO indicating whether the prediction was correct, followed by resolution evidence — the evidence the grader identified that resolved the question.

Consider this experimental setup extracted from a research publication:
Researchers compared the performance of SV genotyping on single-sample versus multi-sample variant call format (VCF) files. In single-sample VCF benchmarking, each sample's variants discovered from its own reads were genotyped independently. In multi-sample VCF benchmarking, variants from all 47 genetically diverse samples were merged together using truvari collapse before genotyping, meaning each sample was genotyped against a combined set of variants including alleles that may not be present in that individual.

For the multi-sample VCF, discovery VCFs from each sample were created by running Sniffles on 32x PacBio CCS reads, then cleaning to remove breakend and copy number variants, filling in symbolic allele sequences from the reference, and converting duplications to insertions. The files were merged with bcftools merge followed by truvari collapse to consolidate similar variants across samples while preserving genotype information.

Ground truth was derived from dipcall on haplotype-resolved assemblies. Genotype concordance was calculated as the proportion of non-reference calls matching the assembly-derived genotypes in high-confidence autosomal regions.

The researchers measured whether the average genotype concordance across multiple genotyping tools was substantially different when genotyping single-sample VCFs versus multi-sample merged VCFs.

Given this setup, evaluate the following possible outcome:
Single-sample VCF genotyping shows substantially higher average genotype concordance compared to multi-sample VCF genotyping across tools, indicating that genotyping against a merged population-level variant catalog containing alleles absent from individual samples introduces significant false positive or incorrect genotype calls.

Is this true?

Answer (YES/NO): YES